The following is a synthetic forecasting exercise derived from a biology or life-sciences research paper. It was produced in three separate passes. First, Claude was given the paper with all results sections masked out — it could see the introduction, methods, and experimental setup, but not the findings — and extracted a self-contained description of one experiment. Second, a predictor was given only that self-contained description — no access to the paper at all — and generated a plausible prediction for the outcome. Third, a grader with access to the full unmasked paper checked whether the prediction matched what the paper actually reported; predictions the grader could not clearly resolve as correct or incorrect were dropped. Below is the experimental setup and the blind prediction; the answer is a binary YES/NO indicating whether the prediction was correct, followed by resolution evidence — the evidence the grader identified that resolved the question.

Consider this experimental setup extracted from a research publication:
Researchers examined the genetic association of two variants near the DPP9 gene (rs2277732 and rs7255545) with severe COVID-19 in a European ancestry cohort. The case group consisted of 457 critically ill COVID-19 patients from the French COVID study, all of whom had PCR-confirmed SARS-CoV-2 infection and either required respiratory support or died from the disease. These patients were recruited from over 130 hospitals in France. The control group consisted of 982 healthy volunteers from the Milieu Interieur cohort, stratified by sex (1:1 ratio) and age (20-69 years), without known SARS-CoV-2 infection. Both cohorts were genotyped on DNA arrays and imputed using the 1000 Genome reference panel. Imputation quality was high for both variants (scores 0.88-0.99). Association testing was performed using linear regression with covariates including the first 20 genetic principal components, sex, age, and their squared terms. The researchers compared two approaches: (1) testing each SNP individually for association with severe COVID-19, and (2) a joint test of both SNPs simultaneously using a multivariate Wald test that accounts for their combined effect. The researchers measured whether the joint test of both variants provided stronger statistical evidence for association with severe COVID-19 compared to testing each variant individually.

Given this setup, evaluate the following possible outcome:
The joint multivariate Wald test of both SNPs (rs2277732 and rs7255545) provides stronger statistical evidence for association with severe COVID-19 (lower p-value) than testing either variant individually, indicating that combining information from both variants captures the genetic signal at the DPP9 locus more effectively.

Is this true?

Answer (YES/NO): YES